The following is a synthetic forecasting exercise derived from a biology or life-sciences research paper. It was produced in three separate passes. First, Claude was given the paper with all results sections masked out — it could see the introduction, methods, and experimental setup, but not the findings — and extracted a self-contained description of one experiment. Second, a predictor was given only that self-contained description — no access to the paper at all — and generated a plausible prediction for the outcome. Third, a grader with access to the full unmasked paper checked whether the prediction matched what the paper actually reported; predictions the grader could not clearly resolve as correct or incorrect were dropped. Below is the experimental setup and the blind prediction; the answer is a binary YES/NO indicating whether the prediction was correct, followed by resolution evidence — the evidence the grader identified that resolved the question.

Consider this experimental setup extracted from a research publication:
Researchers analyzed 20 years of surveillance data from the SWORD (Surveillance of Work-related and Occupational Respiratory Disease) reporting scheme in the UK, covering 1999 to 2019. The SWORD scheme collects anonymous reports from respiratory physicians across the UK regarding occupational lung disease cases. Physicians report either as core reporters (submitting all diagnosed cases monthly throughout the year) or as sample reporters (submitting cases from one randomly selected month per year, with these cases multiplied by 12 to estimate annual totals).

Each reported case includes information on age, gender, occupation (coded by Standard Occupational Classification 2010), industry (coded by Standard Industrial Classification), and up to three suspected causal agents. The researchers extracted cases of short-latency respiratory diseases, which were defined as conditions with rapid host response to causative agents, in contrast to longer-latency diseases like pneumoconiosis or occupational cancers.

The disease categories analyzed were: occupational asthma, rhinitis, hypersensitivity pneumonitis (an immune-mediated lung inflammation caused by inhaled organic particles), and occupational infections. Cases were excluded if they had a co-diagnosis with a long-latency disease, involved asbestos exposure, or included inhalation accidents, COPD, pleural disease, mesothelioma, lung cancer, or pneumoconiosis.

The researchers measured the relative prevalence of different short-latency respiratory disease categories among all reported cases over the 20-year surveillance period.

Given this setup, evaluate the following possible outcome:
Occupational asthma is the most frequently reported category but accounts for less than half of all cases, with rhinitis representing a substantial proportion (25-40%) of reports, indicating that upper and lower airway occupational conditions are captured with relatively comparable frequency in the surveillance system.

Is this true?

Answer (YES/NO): NO